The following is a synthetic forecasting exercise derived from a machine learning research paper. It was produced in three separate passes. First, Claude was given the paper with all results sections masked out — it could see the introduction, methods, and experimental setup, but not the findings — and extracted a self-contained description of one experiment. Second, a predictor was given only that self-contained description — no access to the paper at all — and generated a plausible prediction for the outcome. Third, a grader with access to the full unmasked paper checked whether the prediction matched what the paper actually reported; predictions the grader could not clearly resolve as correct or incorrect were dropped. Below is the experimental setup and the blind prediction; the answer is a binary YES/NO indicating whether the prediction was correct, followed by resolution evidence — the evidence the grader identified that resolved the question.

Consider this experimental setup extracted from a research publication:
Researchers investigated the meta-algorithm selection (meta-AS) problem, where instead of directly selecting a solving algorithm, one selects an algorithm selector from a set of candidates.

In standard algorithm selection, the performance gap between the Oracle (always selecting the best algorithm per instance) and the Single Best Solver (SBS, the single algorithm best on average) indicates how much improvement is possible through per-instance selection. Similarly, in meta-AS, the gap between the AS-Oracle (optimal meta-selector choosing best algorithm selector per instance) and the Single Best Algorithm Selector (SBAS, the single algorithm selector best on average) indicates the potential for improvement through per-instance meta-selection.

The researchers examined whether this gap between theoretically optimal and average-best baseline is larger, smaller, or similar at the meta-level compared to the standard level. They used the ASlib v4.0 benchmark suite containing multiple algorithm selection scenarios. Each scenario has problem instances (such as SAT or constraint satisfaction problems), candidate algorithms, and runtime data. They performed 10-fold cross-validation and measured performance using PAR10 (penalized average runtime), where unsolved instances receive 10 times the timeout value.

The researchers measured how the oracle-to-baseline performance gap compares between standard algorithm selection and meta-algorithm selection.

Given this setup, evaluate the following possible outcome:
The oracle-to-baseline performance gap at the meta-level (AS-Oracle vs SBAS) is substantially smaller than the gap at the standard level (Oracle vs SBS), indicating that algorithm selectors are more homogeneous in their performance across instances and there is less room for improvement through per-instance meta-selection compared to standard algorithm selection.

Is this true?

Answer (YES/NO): YES